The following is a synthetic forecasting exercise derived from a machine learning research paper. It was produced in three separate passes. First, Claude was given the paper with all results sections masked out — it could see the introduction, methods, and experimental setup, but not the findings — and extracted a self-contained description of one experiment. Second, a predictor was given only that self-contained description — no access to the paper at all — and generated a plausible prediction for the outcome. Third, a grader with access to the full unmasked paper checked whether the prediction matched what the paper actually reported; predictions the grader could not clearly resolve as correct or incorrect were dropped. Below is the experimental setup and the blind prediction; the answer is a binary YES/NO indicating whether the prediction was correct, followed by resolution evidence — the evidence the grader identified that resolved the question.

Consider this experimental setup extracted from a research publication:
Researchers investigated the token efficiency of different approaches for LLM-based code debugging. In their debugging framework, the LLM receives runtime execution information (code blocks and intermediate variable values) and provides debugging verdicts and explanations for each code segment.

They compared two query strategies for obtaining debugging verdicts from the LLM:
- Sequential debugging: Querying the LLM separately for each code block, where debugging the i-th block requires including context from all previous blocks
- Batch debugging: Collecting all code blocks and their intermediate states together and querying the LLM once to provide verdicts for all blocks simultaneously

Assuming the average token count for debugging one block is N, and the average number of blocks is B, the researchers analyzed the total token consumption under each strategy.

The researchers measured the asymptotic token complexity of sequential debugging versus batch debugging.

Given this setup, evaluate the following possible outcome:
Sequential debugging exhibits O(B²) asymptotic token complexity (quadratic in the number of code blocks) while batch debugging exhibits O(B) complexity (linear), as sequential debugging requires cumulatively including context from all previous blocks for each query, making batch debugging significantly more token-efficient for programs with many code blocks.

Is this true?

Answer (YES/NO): YES